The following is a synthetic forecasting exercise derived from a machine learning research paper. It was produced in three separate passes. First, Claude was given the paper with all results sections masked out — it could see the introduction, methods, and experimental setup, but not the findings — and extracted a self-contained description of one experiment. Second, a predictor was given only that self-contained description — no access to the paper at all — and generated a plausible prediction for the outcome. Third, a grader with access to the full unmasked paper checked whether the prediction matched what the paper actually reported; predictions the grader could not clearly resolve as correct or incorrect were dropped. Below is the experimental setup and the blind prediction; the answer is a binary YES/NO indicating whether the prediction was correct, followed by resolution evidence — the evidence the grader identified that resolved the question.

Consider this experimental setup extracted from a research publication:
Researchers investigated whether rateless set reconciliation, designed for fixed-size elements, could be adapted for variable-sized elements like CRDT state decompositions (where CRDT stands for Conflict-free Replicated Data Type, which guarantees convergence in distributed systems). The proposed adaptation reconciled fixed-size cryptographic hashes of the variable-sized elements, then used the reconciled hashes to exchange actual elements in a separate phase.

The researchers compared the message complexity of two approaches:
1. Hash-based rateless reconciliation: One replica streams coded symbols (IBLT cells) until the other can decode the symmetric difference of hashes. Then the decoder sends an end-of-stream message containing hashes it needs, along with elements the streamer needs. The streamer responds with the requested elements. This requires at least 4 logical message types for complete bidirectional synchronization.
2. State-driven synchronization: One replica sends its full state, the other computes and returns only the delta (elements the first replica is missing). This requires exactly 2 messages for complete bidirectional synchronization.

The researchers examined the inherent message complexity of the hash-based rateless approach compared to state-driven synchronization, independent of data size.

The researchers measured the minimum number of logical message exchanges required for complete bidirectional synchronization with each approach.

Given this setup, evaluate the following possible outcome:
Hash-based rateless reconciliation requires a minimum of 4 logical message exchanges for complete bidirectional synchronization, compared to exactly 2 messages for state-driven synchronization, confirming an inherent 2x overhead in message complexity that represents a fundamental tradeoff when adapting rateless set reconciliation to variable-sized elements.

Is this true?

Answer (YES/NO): NO